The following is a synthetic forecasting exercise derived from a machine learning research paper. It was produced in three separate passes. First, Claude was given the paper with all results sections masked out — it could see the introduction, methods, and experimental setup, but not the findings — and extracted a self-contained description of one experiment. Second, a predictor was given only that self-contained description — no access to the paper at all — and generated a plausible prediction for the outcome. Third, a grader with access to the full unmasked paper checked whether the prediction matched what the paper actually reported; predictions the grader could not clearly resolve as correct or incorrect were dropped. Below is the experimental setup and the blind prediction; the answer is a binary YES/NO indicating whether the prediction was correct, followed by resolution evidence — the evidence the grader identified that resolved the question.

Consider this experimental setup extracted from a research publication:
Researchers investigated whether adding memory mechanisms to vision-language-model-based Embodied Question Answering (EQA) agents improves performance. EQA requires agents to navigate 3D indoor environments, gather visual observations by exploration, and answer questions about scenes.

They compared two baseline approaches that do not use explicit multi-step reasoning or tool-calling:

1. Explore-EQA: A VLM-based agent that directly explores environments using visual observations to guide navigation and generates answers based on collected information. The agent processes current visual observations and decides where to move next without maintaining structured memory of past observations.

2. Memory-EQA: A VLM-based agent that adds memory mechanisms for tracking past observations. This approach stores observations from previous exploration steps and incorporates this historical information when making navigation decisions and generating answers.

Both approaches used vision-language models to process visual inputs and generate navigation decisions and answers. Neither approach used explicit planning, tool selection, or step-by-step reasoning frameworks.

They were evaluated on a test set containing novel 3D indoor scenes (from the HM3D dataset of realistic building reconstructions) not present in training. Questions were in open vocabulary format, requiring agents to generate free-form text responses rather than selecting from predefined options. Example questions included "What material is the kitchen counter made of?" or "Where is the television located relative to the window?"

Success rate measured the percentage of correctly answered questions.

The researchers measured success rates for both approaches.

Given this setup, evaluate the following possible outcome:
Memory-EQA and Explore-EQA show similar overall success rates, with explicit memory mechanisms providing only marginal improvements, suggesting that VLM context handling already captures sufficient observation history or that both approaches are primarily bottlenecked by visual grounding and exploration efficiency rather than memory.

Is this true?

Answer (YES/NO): YES